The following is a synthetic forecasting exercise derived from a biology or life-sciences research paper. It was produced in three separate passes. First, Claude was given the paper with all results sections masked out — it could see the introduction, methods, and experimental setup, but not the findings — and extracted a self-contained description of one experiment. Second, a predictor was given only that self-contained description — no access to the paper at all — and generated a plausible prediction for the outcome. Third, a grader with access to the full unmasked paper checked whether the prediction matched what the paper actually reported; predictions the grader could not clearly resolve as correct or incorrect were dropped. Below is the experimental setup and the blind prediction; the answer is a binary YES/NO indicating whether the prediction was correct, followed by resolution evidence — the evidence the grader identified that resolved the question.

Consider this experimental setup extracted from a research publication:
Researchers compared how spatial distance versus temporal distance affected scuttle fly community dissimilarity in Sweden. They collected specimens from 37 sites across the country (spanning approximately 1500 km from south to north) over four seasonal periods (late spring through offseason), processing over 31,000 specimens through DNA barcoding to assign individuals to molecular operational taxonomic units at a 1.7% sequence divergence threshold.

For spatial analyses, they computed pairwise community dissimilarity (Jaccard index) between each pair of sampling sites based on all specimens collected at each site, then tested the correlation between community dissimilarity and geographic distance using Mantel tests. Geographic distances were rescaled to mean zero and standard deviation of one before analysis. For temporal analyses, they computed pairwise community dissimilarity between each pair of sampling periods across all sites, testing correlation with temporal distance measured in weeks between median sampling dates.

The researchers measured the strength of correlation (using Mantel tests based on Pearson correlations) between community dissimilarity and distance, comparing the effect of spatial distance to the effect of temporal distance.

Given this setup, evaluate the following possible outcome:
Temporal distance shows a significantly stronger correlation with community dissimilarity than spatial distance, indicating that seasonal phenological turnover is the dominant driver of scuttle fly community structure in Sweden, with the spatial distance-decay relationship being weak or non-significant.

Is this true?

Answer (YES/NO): NO